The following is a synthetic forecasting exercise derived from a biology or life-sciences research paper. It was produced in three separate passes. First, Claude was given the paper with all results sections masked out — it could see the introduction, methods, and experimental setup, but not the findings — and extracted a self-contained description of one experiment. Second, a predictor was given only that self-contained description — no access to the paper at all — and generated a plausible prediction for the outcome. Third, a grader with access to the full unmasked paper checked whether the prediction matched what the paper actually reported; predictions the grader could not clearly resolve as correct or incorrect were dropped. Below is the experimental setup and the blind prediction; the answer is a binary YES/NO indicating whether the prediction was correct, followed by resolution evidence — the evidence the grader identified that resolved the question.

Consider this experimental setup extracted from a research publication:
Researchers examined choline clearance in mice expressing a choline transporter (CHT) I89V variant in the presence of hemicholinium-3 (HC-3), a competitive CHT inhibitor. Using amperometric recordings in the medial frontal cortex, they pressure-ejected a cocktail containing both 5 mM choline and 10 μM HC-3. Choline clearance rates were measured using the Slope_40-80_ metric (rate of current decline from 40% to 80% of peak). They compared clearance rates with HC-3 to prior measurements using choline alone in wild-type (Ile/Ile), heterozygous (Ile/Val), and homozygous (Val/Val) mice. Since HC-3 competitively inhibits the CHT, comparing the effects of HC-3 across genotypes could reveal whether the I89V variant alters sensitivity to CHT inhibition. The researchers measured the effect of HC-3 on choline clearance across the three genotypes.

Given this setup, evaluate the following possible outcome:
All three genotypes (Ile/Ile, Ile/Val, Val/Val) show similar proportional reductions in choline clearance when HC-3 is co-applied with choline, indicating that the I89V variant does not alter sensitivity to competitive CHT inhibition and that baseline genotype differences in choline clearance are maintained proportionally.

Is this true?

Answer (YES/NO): NO